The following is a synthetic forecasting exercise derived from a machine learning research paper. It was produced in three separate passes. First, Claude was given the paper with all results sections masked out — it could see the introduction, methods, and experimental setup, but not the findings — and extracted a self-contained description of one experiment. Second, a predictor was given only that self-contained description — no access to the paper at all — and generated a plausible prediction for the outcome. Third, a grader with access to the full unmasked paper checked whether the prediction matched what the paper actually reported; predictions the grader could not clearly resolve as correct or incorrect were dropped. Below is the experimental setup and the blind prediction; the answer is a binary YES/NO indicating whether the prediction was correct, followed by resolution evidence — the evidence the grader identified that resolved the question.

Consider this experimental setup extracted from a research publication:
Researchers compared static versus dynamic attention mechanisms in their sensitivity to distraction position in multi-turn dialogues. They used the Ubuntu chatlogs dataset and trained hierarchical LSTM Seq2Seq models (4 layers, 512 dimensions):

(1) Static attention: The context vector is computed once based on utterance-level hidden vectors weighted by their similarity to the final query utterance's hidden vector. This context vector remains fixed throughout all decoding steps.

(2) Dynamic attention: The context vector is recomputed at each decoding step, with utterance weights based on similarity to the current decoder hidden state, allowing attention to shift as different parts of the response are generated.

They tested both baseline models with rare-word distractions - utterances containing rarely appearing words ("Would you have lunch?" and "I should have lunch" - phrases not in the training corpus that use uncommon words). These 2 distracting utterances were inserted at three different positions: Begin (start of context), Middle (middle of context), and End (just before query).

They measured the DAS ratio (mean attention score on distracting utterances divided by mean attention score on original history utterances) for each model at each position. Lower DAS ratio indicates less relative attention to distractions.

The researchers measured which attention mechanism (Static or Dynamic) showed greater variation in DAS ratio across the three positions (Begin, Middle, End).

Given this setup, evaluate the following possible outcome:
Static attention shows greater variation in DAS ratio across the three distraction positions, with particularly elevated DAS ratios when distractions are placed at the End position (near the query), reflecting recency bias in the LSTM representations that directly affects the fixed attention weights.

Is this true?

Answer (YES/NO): YES